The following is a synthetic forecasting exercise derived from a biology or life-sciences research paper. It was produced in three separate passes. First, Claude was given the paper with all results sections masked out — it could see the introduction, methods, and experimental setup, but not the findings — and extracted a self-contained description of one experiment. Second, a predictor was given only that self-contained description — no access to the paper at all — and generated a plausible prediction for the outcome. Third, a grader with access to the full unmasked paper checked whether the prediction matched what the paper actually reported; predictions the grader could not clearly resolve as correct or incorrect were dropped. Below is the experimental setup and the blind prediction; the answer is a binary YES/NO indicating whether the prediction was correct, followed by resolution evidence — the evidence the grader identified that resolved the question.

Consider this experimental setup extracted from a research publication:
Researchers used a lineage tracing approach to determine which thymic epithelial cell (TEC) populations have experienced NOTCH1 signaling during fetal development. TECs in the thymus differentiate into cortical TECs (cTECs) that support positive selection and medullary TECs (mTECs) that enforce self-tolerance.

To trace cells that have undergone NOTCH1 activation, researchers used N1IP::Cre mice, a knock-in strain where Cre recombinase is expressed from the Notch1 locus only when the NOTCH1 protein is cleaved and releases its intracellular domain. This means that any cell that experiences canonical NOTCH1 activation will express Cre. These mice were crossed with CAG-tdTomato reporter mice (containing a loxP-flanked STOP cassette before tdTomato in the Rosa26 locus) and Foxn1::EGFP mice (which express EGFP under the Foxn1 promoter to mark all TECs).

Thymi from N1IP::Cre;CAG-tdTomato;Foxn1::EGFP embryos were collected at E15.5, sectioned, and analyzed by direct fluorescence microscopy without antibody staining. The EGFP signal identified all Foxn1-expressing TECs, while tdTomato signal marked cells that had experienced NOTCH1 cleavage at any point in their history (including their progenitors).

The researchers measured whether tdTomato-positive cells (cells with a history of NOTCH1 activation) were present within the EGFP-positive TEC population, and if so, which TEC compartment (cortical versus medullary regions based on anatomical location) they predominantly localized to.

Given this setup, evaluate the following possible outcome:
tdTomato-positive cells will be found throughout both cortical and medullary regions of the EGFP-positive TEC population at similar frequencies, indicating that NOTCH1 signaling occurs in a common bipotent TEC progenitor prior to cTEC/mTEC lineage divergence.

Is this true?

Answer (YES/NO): NO